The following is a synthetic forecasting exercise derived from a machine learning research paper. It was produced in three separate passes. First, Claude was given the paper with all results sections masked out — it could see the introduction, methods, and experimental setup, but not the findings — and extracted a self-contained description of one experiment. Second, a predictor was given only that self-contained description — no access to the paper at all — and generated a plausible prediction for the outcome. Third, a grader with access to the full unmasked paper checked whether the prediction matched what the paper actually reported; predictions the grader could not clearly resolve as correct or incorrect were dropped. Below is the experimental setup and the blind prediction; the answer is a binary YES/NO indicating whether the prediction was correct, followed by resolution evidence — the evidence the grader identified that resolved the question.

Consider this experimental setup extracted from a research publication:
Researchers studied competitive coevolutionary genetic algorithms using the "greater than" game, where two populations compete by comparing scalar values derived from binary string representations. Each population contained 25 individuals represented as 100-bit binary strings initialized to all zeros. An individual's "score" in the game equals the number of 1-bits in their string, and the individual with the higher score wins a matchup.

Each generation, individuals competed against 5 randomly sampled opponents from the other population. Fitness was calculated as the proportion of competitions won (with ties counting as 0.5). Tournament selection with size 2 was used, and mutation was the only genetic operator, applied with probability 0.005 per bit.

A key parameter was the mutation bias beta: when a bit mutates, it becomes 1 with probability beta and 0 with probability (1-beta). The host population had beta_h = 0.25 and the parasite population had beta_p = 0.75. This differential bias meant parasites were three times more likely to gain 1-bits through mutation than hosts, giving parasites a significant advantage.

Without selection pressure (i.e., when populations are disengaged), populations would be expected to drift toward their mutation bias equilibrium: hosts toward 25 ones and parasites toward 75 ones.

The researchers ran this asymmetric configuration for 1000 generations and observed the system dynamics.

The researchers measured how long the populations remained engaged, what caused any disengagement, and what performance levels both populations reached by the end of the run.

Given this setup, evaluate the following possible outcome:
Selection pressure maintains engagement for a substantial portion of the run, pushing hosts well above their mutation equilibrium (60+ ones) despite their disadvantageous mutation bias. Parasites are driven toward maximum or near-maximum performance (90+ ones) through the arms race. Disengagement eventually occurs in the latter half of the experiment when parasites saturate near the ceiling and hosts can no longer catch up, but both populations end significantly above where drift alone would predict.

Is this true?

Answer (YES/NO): NO